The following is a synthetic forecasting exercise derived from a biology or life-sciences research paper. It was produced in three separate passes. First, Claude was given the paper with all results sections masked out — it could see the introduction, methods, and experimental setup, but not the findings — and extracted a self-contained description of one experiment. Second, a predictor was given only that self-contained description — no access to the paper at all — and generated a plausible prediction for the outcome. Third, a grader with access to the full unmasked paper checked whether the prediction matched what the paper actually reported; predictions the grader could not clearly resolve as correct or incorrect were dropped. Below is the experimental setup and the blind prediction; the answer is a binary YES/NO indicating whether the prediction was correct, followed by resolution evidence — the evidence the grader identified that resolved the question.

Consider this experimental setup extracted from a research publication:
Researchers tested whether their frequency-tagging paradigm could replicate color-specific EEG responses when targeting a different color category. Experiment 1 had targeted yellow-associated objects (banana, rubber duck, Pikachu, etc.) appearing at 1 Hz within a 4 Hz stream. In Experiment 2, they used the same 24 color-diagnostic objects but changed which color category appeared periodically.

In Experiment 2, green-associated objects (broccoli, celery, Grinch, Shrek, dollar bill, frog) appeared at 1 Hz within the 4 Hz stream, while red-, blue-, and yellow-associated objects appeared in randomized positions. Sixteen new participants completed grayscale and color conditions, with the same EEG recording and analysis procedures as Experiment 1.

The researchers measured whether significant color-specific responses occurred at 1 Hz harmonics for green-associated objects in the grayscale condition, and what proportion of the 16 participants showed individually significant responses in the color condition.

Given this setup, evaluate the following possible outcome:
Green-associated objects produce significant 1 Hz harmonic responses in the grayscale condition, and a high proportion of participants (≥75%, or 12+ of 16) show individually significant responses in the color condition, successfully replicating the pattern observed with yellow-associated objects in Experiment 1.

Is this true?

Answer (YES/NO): YES